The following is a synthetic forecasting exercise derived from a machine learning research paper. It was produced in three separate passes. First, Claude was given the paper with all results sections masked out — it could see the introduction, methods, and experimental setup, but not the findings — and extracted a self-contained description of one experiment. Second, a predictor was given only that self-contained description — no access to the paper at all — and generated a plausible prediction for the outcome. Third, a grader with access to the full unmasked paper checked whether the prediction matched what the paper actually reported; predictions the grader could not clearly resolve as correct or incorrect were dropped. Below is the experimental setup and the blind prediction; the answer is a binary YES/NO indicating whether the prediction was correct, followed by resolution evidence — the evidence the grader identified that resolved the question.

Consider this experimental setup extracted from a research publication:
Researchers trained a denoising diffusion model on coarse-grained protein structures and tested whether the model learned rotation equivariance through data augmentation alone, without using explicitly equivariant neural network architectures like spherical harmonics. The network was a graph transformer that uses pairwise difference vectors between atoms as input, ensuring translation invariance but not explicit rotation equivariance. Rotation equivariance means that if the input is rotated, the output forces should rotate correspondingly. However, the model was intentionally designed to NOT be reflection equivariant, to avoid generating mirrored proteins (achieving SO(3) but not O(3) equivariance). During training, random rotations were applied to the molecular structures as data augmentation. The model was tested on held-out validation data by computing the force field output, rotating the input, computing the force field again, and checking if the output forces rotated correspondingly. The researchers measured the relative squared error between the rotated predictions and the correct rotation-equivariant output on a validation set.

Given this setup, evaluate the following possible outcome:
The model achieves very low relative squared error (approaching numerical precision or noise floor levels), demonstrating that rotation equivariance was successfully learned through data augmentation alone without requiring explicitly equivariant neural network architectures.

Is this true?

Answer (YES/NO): YES